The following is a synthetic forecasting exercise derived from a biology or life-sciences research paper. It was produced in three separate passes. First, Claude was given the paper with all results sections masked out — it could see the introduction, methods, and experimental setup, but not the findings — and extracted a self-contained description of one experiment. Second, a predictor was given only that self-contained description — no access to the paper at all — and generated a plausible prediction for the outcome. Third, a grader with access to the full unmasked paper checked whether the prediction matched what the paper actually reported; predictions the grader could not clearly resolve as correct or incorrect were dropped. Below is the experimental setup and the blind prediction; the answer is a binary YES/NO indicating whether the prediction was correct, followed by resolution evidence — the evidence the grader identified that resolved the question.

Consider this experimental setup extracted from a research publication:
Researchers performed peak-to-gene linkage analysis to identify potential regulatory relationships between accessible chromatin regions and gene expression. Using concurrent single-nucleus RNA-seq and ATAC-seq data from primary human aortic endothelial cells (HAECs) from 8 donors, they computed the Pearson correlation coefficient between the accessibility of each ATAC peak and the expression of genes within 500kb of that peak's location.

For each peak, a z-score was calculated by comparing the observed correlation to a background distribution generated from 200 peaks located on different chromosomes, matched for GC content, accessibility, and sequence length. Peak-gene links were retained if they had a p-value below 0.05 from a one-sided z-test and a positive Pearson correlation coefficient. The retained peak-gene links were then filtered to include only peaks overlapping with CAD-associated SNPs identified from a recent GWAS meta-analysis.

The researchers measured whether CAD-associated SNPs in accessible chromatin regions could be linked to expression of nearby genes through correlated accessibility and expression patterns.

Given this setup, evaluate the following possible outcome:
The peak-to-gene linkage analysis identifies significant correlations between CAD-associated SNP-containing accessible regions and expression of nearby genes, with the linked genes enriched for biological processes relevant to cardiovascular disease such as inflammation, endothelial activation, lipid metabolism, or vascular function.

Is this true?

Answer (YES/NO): YES